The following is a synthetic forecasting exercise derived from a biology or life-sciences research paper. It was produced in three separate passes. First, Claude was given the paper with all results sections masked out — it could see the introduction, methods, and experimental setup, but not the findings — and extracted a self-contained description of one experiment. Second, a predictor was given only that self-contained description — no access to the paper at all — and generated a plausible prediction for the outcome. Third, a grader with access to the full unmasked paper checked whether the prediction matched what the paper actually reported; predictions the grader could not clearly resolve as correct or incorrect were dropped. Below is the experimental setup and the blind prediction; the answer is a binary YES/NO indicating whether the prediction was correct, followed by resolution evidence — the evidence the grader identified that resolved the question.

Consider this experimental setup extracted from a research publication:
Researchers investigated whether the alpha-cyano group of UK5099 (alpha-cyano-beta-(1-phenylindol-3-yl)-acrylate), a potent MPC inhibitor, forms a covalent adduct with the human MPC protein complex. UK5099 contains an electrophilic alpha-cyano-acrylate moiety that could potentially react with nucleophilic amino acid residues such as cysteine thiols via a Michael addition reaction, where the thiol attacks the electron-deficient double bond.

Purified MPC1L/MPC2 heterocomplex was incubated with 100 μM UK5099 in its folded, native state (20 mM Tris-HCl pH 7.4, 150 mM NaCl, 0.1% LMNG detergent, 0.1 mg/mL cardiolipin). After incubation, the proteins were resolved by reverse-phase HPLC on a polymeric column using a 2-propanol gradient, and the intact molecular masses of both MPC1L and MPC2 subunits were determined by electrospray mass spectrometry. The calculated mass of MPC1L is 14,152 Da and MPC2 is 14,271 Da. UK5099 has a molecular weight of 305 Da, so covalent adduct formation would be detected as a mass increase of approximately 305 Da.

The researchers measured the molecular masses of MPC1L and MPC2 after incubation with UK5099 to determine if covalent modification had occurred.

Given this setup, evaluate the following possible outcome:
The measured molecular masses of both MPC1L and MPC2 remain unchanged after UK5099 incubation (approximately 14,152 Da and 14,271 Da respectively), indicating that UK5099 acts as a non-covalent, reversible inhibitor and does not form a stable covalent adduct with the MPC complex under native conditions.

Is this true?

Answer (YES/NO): YES